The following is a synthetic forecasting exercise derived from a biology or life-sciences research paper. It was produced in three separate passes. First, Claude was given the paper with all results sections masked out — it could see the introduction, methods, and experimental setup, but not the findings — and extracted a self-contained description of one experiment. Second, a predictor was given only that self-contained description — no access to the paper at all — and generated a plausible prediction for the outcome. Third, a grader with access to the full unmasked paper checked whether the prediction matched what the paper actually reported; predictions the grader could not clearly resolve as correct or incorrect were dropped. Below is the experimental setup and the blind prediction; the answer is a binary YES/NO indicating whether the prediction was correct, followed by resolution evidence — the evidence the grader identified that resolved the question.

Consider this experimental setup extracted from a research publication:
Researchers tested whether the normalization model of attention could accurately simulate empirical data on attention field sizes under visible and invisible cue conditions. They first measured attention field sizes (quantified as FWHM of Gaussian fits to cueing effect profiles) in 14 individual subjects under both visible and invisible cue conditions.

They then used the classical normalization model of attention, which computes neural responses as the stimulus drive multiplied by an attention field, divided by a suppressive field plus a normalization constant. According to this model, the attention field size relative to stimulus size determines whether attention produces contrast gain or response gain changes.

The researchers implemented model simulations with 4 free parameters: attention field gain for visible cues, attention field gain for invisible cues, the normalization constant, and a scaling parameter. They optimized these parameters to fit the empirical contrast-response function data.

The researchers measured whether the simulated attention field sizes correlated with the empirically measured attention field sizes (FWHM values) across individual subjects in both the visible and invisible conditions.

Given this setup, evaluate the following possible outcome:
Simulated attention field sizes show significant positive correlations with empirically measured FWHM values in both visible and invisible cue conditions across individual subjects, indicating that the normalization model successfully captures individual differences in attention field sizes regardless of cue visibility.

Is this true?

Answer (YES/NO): NO